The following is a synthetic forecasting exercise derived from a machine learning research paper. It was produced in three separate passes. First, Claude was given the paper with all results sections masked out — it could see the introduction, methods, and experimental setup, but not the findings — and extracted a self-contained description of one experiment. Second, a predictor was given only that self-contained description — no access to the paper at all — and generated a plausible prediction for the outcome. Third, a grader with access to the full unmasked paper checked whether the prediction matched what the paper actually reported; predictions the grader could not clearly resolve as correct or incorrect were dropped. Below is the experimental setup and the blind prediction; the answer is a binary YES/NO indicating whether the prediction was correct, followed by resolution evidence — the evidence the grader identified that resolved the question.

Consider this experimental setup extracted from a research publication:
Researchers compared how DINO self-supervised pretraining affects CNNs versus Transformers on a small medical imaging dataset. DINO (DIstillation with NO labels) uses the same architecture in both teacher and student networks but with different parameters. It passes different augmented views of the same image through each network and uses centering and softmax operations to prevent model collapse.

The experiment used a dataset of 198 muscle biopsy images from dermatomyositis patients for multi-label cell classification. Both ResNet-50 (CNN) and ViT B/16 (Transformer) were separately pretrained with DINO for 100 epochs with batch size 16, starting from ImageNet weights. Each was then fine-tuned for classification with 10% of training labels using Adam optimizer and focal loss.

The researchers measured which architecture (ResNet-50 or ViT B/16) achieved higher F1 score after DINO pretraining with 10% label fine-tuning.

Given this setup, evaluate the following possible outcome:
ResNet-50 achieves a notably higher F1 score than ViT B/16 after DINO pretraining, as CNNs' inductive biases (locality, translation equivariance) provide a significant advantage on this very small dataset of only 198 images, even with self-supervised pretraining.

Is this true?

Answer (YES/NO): NO